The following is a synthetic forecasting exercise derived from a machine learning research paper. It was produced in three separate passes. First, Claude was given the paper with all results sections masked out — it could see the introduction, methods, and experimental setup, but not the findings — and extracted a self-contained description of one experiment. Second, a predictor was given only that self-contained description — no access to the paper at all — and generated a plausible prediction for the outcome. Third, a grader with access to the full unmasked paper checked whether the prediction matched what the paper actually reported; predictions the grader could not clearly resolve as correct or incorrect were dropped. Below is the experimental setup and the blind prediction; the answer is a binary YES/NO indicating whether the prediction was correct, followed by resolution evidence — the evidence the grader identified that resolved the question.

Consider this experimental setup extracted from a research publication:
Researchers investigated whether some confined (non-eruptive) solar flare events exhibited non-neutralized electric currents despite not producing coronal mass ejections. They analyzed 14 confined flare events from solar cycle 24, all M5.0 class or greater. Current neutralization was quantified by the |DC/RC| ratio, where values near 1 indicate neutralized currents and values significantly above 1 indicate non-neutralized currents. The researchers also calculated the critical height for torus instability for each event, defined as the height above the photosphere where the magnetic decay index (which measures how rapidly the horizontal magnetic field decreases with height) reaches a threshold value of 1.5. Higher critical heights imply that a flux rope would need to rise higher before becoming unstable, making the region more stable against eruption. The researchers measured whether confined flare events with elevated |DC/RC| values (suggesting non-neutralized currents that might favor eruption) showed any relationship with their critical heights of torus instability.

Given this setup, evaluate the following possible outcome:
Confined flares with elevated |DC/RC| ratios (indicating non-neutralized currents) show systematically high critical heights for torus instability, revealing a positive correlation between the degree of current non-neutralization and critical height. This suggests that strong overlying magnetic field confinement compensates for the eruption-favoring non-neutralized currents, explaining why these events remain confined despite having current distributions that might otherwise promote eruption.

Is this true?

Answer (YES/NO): NO